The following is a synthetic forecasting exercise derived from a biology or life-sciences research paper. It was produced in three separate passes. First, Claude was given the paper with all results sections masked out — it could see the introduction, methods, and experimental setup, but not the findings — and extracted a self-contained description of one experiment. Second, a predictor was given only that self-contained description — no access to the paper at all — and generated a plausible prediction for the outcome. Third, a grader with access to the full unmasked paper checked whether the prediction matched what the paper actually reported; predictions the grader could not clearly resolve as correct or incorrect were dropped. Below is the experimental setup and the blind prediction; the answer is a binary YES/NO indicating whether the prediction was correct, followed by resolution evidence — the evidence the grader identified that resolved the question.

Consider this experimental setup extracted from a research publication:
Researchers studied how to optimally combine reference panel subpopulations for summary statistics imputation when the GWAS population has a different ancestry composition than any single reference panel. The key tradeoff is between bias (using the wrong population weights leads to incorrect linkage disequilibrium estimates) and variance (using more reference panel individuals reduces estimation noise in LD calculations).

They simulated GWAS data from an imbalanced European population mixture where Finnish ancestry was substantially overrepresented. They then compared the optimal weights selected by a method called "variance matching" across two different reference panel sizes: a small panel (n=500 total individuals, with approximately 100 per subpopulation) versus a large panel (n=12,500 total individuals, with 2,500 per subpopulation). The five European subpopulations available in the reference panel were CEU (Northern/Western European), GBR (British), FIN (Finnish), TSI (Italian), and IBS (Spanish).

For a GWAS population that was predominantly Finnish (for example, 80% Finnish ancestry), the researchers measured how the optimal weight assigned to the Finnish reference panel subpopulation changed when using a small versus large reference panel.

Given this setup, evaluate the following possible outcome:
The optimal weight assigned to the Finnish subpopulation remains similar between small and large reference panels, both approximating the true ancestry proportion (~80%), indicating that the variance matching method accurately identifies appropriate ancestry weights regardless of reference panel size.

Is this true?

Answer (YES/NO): NO